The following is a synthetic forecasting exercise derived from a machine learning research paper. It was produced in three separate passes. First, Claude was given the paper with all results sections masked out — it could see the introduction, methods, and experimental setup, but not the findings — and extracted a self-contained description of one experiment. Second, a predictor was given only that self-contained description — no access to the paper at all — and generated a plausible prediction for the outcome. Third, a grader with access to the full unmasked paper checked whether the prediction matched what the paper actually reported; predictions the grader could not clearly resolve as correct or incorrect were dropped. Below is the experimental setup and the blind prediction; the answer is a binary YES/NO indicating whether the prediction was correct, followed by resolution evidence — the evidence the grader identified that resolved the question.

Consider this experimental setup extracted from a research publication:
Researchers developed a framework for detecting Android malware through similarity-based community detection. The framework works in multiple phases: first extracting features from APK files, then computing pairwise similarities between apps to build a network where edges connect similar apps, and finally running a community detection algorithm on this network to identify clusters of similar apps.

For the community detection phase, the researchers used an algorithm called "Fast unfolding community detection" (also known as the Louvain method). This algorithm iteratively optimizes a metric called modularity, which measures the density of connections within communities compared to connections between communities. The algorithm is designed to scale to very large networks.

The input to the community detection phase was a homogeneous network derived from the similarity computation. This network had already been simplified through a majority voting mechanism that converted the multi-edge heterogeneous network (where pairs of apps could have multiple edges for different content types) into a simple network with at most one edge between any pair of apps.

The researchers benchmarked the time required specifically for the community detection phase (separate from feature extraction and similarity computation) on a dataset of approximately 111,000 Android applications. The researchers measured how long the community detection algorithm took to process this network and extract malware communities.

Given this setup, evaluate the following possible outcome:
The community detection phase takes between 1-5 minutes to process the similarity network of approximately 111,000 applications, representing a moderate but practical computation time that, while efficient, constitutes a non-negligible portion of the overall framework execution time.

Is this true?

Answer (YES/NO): YES